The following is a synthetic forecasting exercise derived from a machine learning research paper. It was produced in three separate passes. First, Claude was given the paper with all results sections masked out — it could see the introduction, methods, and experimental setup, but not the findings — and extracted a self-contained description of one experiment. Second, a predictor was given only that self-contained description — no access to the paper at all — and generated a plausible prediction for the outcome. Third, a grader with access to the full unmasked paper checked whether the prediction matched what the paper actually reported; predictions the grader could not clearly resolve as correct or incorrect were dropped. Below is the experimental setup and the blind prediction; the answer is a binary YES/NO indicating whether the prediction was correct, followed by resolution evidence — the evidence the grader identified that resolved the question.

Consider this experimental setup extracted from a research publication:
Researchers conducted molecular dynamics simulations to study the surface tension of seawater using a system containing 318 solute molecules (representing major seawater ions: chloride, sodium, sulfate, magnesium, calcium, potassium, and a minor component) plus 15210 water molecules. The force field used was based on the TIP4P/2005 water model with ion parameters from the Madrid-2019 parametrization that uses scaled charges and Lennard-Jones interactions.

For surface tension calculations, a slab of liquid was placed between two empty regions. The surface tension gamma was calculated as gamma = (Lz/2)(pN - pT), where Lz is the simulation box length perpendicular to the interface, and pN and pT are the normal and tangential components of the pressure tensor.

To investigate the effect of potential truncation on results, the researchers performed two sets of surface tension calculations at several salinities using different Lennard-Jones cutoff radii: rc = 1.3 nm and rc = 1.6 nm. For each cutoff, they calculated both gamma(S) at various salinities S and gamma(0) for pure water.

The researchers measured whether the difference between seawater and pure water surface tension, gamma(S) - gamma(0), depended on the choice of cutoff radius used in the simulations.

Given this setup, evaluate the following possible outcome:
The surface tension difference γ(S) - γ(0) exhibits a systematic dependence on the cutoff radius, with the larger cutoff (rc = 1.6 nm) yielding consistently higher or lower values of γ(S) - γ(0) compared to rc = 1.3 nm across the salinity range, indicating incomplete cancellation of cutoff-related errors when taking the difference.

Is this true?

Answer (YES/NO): NO